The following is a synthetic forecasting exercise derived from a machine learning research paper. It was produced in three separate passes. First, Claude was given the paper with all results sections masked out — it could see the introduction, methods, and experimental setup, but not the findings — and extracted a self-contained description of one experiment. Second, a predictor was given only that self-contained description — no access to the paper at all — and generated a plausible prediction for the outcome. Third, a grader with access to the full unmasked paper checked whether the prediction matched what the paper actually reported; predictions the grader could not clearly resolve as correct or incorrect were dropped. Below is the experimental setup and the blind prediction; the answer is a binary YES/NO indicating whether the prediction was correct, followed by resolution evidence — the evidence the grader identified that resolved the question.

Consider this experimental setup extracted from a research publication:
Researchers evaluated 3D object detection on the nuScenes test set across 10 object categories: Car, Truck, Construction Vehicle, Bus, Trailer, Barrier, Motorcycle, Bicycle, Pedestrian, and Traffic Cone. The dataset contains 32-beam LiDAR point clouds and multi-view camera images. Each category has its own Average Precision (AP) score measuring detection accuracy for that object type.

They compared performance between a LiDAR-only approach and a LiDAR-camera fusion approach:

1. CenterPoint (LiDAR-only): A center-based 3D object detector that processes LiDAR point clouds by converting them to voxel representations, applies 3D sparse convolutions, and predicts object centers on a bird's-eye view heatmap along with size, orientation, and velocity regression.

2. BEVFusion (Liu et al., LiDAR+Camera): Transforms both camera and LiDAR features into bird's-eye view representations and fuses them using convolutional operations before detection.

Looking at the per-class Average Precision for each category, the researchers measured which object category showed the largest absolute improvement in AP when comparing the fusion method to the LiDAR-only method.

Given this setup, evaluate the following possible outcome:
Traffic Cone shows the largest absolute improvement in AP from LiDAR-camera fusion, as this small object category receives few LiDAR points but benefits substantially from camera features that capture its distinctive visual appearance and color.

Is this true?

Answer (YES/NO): NO